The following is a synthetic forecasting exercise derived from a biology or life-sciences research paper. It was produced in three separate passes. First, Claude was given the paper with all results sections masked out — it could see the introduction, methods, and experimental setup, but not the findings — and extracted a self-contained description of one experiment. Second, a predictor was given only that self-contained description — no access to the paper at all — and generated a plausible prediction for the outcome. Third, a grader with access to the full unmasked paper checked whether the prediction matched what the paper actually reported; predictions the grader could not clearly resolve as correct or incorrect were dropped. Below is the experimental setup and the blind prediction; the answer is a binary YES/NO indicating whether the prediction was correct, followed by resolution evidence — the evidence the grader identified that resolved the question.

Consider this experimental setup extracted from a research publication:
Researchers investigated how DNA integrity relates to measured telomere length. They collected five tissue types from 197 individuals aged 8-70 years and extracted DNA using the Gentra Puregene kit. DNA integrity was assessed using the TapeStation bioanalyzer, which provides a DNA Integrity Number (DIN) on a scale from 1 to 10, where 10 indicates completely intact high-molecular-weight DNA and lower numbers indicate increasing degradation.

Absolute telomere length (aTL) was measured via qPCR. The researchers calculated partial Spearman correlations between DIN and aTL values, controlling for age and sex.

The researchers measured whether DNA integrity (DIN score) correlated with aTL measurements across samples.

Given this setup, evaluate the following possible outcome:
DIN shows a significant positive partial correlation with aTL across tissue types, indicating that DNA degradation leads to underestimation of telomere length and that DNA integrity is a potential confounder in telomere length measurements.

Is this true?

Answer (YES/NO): NO